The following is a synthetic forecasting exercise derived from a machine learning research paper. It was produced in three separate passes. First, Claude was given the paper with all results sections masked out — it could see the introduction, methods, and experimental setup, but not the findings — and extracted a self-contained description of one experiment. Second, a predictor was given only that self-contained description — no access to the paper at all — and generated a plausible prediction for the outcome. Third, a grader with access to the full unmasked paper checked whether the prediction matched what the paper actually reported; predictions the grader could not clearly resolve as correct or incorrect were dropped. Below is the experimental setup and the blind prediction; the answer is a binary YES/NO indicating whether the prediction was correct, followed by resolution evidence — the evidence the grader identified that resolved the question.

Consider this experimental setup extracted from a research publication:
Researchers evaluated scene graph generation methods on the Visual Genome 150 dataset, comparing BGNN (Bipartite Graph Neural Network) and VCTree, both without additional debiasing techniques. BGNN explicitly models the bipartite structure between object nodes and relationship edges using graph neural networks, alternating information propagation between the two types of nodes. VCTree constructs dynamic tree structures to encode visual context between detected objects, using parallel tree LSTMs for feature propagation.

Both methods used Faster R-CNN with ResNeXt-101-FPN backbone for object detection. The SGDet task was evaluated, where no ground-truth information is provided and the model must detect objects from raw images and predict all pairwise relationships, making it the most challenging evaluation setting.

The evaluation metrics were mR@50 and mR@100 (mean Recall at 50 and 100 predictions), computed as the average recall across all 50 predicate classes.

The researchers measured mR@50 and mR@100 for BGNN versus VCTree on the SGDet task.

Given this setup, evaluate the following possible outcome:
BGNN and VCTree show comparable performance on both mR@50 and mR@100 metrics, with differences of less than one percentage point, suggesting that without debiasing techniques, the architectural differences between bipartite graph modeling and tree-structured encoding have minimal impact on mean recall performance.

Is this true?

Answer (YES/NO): NO